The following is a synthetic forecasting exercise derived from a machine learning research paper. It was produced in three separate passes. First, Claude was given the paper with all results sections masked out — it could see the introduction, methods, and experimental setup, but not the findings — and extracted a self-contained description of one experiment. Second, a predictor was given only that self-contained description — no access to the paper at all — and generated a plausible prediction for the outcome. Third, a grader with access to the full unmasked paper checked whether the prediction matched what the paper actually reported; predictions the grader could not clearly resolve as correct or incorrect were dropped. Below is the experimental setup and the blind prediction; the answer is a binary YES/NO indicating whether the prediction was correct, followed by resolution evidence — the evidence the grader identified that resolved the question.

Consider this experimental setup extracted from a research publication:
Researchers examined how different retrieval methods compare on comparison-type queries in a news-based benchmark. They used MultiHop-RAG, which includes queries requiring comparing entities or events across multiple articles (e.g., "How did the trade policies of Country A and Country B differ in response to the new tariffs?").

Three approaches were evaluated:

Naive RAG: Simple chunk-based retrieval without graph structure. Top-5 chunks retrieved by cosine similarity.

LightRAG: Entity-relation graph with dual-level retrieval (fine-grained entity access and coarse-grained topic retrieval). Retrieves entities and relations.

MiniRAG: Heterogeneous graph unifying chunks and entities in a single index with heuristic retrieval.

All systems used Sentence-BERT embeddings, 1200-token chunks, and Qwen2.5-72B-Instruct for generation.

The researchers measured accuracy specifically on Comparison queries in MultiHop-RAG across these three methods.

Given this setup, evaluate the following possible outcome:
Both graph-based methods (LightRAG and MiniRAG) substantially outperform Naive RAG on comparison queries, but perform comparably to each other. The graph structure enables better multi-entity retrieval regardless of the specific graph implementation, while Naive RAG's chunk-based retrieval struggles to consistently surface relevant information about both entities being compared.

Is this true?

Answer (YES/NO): NO